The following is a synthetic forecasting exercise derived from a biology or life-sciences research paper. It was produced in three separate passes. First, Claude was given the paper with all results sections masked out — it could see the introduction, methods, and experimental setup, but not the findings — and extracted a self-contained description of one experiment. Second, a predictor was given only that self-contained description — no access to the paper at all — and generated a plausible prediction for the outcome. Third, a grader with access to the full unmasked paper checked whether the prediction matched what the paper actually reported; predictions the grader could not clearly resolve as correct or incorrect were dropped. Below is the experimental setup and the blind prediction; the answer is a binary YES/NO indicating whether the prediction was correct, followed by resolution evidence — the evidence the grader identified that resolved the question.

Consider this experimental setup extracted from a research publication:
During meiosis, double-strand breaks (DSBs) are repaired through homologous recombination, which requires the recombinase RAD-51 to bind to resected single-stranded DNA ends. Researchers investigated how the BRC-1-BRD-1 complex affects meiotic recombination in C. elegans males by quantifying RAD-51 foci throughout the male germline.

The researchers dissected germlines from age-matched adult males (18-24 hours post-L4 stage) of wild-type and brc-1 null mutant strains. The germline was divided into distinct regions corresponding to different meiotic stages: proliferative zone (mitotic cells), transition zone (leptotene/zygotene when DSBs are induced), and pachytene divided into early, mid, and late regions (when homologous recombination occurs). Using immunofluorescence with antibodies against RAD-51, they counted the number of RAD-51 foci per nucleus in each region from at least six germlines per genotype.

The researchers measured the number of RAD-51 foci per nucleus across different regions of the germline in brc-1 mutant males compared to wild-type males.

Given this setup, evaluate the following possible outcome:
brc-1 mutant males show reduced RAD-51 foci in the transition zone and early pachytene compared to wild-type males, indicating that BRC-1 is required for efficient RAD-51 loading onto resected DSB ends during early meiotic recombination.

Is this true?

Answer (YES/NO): YES